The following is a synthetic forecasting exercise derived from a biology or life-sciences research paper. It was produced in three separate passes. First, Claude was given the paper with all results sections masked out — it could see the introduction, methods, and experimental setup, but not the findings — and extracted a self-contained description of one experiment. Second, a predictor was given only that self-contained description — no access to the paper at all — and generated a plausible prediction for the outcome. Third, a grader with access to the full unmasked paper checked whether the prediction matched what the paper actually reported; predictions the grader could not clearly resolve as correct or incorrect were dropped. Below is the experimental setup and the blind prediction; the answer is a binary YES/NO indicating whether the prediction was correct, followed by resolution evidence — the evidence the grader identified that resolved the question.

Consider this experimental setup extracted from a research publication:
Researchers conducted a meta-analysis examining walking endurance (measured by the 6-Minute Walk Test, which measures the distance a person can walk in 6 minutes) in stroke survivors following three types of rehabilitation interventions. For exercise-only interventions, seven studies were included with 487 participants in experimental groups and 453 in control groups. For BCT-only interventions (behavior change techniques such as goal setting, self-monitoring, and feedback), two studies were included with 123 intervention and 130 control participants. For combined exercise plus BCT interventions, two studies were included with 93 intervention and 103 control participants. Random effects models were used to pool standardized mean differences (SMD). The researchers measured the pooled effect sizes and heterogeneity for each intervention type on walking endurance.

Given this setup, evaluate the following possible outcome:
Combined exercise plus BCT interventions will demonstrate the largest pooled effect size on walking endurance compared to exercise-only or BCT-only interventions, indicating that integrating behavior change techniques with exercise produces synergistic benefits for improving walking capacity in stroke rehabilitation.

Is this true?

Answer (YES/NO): NO